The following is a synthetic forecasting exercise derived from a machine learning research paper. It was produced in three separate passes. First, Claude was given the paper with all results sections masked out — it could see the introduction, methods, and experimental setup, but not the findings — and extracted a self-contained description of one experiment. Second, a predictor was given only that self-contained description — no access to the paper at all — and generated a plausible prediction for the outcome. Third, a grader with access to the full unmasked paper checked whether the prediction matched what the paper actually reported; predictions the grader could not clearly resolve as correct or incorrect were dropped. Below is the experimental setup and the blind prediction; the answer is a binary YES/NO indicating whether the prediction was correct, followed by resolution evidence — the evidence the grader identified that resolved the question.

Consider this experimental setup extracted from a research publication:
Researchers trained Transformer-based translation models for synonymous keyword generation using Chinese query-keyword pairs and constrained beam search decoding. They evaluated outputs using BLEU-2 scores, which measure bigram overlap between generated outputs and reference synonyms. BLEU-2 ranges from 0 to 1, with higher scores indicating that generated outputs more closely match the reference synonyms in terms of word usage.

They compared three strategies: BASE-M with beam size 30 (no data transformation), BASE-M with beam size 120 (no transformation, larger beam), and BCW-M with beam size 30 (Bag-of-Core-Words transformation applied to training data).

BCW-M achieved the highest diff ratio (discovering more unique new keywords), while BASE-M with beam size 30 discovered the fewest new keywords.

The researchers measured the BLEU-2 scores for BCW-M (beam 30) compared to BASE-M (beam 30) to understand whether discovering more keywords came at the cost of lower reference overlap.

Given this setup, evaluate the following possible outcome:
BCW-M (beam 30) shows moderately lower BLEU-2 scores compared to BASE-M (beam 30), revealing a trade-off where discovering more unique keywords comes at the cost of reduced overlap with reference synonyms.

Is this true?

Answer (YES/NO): YES